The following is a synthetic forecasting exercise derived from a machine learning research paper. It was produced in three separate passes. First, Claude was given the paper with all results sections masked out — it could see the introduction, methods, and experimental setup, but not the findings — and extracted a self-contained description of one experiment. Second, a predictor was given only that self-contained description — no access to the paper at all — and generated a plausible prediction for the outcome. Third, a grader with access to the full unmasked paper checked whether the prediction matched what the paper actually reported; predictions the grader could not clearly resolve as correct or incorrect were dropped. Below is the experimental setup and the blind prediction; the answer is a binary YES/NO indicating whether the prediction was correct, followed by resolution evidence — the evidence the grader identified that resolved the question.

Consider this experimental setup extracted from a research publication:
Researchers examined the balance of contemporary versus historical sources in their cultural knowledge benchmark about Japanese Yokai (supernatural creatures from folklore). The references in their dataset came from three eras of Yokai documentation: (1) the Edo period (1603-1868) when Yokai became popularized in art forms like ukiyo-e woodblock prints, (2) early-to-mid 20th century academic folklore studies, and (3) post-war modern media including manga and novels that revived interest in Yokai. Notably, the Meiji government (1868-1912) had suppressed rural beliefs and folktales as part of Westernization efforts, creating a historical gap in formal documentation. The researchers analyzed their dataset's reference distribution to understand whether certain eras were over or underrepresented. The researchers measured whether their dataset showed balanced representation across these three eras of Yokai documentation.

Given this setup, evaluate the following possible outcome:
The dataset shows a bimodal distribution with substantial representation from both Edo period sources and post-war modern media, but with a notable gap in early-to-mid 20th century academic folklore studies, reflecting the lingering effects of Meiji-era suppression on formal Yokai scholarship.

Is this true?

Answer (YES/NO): NO